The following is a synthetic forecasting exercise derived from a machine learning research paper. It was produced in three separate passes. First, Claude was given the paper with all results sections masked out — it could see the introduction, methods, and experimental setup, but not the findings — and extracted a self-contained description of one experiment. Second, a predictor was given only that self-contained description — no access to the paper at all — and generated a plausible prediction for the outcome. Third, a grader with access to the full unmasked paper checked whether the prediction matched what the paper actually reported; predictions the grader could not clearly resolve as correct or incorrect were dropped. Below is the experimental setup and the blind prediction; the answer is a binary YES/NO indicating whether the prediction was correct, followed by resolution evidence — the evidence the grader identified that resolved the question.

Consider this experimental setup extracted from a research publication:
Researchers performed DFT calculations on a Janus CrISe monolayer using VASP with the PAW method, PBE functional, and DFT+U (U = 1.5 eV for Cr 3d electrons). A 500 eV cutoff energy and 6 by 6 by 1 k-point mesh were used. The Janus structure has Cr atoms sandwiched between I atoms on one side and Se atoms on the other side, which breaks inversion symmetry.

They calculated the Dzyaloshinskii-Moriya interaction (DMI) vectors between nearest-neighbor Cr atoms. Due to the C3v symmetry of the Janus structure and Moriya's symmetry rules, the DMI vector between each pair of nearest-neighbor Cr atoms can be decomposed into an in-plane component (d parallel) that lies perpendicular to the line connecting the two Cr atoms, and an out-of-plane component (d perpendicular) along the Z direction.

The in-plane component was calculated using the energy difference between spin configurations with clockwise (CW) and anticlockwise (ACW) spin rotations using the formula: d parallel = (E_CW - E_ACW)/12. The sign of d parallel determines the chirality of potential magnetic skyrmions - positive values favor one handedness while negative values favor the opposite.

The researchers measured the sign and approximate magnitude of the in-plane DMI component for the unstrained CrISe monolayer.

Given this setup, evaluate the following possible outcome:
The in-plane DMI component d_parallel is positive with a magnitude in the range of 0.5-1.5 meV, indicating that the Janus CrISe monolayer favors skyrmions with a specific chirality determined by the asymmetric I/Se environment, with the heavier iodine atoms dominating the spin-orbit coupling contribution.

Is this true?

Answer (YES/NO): NO